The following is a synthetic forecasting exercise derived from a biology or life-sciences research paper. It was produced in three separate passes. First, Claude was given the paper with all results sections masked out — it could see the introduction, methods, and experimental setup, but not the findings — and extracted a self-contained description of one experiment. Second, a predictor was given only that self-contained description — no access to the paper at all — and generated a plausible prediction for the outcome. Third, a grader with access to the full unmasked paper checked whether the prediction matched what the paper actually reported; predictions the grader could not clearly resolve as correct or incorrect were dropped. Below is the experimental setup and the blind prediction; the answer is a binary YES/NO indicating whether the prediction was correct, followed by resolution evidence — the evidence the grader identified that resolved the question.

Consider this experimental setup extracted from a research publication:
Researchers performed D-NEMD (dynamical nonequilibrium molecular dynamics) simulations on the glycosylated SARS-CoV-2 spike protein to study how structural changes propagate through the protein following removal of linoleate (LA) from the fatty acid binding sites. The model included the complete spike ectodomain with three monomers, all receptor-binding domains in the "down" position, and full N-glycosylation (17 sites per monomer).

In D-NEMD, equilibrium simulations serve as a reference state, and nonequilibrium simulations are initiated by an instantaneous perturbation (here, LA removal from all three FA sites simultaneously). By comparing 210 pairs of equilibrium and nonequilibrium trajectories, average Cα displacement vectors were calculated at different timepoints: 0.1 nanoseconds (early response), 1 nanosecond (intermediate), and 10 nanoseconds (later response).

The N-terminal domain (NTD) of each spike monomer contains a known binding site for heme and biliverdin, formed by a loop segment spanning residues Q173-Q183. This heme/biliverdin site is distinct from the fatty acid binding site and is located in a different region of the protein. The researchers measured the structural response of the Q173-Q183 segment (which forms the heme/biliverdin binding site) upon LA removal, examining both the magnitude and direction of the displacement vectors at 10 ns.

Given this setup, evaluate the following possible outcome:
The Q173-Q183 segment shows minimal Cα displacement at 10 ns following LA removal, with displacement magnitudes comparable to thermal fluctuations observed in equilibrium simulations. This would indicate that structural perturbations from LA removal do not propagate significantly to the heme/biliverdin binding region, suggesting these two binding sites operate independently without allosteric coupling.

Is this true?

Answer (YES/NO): NO